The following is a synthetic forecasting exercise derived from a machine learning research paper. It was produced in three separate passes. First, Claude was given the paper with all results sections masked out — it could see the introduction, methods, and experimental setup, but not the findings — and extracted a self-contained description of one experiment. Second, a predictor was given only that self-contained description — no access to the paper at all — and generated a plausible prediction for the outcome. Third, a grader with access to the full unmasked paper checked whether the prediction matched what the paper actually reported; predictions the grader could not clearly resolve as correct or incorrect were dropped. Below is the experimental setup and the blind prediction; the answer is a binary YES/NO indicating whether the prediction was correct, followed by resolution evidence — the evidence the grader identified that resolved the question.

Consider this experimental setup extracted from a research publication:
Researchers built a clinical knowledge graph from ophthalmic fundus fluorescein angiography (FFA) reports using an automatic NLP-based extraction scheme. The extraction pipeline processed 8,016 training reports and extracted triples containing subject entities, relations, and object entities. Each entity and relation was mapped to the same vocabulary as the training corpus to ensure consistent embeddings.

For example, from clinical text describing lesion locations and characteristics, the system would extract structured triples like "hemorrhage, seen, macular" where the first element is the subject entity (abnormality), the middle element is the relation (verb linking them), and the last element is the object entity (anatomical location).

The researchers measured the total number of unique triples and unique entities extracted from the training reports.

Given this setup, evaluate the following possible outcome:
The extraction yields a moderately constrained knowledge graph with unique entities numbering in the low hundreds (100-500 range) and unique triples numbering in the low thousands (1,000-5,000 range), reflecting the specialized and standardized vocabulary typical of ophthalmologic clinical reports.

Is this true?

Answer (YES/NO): NO